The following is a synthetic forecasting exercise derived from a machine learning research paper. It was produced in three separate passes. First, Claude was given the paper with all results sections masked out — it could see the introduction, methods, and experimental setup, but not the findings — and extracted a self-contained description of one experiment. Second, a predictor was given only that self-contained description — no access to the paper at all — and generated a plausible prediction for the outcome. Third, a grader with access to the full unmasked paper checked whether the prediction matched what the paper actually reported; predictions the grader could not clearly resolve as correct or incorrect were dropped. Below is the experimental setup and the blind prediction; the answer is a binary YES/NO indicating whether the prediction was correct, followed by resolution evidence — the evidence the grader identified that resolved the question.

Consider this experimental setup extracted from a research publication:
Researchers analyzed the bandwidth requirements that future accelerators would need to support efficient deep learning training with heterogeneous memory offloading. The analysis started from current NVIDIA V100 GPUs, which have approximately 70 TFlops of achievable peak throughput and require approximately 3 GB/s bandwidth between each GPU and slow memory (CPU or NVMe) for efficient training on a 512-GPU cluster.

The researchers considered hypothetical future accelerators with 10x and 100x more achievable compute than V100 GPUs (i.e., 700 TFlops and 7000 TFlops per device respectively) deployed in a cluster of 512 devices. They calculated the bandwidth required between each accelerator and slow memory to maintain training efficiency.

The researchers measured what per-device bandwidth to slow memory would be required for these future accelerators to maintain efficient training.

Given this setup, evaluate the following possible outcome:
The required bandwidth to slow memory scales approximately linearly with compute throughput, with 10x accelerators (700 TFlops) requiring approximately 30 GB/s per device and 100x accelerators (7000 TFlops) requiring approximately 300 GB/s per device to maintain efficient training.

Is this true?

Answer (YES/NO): YES